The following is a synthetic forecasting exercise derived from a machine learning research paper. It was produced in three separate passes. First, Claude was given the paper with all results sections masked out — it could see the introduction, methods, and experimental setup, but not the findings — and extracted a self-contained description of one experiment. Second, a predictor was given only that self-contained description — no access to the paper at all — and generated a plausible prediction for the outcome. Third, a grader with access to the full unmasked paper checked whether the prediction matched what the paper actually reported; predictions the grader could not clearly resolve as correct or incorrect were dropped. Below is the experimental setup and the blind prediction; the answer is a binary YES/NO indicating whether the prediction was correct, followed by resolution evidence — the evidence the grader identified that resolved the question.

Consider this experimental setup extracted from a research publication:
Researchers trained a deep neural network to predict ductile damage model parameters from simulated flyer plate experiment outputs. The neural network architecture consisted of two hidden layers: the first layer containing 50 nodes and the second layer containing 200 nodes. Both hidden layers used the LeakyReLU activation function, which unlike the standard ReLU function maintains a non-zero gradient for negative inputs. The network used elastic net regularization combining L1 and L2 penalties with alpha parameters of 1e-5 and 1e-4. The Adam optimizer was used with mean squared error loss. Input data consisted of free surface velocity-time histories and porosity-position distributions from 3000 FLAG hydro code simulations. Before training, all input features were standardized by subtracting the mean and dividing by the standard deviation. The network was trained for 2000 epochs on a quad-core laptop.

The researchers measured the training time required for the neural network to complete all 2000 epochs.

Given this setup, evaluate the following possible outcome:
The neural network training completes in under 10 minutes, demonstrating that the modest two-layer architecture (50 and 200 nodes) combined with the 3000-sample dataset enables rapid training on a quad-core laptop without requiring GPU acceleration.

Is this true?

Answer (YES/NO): NO